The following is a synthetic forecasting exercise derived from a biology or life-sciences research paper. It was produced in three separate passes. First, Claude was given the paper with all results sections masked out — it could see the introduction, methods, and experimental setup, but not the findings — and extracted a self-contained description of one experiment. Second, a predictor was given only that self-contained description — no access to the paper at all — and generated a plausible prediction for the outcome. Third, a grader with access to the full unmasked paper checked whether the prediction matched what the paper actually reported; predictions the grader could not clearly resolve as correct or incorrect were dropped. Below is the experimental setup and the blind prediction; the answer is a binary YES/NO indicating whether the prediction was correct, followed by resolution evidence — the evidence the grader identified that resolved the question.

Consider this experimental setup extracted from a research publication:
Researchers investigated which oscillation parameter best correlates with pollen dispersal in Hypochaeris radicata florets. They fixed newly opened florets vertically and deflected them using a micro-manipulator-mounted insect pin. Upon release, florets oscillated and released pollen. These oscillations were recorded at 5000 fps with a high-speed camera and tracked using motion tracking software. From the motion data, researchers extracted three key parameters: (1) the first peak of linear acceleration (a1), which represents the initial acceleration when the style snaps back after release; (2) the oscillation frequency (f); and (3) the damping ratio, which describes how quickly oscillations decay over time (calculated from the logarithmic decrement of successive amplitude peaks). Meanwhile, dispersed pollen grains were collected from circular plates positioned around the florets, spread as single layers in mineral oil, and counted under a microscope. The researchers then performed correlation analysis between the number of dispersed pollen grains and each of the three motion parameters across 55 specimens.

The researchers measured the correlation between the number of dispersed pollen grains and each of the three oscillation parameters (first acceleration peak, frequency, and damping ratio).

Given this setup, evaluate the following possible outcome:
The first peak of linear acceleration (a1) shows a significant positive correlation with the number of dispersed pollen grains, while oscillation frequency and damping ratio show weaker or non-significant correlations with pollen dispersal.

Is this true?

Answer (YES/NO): YES